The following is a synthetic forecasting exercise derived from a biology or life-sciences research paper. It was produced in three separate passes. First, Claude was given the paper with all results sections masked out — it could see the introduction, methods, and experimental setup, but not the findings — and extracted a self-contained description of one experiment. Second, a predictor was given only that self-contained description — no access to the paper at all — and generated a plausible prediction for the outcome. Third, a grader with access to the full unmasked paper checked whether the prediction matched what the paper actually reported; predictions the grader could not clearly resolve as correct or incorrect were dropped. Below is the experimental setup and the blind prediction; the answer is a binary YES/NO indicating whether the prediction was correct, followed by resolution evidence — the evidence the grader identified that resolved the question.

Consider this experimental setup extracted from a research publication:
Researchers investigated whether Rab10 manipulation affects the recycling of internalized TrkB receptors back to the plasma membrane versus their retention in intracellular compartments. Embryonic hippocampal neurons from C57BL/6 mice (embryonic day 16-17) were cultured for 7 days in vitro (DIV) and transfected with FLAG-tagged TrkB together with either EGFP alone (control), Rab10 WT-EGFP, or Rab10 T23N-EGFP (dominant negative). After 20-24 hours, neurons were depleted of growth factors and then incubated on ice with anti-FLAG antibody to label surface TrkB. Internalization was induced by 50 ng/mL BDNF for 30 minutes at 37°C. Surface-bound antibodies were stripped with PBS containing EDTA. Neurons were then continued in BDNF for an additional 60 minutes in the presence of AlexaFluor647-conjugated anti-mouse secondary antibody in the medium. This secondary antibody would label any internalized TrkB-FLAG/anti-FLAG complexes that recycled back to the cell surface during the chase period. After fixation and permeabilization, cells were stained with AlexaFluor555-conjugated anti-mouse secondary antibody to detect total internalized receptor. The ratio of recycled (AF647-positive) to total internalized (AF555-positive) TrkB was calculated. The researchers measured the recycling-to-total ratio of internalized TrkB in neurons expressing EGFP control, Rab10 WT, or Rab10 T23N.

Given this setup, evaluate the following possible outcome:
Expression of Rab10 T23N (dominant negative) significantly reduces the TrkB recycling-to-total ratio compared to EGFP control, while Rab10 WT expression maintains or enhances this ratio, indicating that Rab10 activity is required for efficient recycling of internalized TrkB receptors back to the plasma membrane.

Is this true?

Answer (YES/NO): NO